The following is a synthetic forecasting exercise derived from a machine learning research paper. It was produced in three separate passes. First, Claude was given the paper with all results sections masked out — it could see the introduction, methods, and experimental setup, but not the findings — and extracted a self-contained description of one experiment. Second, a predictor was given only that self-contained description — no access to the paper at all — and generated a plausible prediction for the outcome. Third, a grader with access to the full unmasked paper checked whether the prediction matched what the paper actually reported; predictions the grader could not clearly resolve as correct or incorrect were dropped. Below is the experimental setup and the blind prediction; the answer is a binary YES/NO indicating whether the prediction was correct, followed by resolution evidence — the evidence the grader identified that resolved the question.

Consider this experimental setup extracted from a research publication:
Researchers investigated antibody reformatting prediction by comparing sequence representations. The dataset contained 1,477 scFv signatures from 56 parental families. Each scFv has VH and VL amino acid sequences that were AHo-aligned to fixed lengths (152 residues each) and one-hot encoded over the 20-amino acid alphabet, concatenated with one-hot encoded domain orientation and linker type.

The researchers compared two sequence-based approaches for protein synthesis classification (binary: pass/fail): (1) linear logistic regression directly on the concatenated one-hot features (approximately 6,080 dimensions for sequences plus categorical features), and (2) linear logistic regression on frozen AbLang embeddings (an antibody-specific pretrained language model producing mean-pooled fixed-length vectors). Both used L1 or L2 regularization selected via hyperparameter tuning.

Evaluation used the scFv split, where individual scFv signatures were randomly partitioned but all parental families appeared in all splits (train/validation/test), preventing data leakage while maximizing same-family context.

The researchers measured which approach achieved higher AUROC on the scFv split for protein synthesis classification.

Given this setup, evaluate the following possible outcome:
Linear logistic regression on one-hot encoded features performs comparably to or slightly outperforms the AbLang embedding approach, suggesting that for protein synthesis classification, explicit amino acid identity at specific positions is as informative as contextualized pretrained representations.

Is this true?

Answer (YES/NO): NO